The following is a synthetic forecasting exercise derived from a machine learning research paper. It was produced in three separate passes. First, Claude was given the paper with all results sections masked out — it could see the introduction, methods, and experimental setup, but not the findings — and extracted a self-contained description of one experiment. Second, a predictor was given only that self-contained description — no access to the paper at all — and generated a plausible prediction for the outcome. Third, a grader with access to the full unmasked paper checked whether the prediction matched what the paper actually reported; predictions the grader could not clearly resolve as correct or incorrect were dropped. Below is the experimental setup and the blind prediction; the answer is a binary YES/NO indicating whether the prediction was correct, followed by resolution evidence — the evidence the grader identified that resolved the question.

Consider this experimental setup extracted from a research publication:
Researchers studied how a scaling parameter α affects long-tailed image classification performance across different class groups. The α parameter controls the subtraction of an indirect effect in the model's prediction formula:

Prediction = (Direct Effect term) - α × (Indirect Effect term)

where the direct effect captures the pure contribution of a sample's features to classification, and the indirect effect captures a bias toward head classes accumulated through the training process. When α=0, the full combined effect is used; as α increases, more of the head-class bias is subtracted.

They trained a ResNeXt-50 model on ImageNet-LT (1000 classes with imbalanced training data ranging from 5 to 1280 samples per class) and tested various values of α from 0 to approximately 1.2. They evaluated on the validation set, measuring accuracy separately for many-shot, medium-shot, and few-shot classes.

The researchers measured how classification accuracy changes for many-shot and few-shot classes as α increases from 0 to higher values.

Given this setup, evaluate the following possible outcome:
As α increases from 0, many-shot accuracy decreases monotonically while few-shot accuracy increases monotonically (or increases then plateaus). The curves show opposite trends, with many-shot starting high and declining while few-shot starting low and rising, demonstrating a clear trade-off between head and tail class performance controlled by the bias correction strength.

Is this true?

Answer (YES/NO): YES